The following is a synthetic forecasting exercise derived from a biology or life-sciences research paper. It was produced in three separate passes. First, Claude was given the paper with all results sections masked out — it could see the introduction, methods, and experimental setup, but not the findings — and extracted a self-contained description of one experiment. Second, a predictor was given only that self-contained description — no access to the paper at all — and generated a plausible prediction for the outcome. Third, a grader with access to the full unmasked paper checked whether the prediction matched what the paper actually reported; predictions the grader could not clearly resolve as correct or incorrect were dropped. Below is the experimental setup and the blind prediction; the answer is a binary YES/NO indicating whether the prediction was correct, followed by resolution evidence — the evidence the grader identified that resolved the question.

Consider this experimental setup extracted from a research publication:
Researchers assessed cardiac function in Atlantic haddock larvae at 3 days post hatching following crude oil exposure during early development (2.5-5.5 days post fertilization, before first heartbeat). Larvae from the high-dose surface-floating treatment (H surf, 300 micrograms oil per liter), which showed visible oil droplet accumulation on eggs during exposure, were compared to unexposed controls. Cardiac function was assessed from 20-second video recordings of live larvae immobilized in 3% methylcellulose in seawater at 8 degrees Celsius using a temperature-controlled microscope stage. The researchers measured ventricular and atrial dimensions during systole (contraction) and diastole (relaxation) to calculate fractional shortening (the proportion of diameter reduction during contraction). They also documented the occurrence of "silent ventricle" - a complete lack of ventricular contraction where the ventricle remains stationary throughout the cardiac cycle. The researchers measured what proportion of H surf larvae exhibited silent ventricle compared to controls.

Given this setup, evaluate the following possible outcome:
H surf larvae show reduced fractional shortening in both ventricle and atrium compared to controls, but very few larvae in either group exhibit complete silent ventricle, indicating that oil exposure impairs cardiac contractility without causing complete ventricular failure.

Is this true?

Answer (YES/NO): NO